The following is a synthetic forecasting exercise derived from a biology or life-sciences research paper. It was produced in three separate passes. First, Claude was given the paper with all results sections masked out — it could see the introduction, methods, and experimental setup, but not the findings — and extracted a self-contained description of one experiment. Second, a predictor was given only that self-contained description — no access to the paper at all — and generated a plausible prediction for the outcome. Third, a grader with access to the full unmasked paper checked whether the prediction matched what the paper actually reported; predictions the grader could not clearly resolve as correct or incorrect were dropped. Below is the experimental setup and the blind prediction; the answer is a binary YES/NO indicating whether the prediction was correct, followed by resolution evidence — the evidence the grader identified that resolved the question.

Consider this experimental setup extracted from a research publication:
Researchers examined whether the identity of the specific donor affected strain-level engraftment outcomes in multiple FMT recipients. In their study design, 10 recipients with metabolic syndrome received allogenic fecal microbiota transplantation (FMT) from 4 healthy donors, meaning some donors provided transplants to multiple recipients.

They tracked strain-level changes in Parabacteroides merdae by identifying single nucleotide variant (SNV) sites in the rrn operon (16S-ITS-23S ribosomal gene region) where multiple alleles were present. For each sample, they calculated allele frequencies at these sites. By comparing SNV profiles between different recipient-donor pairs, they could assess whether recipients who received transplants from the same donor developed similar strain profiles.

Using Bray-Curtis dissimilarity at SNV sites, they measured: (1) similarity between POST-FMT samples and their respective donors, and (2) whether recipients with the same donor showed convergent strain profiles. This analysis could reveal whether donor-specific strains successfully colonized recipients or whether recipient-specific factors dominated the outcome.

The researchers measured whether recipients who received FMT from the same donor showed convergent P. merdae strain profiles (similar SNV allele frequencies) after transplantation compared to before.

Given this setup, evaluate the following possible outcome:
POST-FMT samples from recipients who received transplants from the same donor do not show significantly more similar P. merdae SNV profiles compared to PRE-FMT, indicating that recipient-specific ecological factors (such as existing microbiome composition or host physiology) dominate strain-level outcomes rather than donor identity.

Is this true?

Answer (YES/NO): NO